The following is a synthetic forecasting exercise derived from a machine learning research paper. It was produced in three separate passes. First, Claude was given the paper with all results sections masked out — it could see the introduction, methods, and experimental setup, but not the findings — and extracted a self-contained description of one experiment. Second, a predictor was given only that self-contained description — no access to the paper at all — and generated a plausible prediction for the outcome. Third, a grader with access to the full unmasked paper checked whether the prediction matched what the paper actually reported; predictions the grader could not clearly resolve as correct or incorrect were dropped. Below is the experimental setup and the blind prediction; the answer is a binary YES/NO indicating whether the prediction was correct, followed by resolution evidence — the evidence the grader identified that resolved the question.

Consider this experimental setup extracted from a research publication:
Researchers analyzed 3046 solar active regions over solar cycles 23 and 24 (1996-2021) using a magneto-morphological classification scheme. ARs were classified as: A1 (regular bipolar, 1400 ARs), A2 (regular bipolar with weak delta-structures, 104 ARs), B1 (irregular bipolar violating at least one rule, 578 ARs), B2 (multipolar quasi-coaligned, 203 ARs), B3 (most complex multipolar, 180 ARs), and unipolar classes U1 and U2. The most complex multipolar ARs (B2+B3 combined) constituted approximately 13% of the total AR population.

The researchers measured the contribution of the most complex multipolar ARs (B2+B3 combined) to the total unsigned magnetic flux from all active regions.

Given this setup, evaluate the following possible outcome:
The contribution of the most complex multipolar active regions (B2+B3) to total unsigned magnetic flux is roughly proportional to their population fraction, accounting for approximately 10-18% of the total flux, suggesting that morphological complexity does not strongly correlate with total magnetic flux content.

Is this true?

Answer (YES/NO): NO